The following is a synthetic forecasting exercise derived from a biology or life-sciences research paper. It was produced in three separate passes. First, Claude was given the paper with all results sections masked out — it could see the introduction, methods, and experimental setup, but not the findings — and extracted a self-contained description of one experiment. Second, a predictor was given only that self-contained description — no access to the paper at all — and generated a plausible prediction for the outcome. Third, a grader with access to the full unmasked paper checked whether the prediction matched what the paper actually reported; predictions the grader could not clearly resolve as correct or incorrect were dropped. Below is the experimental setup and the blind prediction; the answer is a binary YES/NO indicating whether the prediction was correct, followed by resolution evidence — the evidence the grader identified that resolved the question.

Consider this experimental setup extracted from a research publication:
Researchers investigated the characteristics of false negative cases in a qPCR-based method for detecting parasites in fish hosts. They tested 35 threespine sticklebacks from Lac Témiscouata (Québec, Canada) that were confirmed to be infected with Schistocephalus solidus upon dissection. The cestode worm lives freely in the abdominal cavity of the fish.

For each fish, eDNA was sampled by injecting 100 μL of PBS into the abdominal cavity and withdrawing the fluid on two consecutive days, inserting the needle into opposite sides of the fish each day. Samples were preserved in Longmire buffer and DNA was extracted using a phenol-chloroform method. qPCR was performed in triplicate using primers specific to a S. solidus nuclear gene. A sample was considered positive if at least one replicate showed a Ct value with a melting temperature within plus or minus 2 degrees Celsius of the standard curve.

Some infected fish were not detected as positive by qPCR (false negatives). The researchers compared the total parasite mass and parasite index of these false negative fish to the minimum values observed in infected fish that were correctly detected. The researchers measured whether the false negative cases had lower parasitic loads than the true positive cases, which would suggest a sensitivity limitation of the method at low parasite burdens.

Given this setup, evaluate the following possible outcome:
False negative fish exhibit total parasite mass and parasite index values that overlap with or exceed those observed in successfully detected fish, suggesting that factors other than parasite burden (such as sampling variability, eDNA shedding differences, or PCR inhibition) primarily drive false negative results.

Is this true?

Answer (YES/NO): YES